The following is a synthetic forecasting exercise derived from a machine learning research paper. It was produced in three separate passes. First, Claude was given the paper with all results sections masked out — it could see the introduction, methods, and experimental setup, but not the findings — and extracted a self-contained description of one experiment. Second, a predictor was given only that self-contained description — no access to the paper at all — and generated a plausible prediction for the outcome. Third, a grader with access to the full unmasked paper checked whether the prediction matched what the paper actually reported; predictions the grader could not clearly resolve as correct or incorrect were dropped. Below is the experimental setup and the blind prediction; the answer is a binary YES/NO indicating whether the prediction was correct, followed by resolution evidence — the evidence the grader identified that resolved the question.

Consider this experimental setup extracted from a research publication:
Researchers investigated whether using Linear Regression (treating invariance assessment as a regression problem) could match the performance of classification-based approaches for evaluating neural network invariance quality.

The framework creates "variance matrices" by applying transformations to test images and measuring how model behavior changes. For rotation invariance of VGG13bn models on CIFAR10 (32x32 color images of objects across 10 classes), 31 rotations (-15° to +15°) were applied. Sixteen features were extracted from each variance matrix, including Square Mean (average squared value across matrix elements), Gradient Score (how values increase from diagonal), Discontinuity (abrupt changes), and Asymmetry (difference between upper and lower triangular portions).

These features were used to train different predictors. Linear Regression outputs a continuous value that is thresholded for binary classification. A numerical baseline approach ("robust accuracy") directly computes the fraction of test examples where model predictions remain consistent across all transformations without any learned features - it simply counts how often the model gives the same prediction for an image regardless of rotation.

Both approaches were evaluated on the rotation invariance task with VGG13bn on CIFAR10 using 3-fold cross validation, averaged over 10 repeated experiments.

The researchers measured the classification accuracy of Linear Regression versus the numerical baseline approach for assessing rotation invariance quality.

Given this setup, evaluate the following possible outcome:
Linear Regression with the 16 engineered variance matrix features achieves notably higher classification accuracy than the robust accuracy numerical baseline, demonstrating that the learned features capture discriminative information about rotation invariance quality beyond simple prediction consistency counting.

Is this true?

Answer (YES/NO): NO